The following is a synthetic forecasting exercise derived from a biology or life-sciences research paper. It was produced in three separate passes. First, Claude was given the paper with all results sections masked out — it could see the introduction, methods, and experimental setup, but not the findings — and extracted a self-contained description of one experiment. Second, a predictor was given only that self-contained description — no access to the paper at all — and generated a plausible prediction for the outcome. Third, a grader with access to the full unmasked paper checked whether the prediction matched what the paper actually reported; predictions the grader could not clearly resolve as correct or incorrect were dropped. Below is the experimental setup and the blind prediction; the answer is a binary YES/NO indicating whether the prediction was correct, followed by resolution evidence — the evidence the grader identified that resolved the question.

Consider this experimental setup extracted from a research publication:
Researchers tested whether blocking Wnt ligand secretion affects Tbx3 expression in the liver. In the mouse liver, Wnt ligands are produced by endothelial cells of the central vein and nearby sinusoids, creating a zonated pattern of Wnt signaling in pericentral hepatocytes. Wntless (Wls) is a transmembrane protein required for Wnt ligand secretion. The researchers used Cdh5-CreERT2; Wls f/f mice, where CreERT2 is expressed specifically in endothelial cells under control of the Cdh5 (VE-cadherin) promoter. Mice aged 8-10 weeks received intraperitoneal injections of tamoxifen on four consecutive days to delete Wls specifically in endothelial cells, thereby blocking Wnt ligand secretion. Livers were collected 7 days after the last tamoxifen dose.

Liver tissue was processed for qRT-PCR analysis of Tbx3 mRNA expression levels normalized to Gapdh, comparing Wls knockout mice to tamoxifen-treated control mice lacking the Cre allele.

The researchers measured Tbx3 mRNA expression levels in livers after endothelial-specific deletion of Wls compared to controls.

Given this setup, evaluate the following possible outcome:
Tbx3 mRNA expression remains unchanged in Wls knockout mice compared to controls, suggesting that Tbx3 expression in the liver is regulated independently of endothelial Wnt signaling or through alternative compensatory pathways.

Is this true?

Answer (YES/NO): NO